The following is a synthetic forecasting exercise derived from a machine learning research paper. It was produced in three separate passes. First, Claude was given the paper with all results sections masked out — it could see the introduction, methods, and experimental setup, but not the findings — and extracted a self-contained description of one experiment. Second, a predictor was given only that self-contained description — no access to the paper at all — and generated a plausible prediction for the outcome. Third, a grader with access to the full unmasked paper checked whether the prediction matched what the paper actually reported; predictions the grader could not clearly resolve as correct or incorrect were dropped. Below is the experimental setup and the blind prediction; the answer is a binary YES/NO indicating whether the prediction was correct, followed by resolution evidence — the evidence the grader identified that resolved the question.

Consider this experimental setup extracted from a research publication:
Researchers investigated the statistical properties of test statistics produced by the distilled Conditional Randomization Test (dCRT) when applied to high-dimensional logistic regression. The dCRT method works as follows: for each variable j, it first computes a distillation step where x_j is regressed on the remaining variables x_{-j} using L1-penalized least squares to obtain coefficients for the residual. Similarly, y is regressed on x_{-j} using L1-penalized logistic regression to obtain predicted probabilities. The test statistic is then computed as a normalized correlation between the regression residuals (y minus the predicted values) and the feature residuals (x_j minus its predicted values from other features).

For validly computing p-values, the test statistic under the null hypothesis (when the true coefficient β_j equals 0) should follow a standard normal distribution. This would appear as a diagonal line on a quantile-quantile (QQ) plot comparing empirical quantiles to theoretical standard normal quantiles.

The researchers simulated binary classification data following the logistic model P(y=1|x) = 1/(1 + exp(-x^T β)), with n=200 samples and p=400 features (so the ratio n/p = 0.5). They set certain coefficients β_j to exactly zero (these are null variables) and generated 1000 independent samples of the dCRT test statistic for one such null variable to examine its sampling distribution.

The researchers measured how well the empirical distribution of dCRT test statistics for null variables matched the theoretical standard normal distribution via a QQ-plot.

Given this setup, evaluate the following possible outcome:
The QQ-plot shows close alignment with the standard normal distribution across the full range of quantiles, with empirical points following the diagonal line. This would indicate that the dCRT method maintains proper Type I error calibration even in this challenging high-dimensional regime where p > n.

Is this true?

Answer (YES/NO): NO